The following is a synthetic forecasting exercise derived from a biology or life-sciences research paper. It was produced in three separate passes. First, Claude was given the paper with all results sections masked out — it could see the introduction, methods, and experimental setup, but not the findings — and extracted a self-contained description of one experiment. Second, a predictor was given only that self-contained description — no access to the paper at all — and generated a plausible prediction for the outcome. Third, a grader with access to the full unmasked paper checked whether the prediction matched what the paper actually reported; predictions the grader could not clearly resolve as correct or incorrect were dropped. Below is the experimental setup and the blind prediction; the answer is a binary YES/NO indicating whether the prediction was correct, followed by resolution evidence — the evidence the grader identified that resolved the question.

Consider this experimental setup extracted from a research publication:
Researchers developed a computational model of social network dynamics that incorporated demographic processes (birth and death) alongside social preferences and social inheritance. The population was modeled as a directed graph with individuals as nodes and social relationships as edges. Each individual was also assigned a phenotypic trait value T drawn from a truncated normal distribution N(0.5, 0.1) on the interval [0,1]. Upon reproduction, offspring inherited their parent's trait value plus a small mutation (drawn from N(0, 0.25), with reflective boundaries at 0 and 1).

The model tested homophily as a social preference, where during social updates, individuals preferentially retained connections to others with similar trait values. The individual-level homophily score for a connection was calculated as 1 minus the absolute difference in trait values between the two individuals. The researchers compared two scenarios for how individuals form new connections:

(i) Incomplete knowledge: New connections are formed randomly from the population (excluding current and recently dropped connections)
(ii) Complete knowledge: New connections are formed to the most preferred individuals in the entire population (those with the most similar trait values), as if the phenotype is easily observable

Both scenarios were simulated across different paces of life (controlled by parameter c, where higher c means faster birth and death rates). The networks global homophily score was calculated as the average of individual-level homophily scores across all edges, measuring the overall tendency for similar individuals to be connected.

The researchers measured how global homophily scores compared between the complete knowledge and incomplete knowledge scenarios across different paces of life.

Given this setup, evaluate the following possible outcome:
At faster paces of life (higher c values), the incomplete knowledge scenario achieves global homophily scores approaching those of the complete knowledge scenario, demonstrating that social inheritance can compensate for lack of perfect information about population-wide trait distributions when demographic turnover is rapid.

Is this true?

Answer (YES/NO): NO